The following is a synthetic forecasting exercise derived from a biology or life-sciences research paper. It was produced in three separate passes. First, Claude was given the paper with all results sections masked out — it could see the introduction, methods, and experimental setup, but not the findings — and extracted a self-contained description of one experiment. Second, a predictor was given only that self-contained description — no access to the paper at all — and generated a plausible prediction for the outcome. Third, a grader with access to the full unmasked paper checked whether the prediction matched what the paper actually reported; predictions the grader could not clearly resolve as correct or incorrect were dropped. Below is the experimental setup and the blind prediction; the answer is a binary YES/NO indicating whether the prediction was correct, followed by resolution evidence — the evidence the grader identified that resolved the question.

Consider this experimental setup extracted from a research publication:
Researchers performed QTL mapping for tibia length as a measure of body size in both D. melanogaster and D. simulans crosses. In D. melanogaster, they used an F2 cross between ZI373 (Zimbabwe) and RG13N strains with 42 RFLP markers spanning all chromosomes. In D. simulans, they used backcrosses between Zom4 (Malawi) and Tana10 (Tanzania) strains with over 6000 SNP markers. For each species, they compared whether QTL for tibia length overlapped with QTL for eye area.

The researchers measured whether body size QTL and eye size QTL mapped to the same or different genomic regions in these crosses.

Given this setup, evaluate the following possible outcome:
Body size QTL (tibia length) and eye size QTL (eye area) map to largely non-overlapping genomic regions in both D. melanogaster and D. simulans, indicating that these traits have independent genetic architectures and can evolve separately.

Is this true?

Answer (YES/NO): YES